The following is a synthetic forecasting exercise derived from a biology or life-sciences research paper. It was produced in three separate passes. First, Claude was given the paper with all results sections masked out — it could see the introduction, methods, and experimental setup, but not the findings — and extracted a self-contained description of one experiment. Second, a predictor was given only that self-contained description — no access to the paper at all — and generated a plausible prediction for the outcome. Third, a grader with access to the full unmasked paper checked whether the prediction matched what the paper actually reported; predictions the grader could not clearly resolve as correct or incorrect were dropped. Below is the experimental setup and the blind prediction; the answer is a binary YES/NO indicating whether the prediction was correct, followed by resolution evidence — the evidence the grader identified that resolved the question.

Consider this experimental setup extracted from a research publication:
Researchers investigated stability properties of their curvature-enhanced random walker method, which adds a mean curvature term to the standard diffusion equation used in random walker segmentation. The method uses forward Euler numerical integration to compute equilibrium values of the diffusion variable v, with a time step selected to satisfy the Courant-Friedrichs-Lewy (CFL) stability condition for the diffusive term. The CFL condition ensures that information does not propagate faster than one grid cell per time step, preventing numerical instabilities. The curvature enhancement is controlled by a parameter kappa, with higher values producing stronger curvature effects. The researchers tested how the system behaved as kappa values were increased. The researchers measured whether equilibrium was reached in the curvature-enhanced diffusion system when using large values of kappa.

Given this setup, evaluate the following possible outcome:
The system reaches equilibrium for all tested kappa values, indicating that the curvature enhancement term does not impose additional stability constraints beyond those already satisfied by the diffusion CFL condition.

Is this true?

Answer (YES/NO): NO